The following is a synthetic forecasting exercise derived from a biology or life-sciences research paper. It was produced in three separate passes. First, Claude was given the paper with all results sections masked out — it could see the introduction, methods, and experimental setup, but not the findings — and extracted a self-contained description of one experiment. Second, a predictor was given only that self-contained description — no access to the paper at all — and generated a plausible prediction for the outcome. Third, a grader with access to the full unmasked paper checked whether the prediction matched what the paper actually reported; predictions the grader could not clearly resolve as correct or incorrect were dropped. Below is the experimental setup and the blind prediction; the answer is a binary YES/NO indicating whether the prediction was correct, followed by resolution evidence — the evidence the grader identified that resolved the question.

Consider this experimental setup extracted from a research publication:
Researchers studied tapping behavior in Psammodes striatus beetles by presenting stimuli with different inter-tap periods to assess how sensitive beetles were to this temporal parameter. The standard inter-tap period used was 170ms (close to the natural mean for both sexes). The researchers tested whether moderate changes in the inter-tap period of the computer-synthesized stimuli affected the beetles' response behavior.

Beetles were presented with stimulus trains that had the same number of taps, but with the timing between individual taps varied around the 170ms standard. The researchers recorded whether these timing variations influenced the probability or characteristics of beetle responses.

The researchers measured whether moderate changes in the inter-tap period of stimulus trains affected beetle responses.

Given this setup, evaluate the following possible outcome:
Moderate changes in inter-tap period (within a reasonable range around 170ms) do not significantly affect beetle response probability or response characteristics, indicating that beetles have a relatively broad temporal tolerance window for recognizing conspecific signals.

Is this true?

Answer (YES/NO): YES